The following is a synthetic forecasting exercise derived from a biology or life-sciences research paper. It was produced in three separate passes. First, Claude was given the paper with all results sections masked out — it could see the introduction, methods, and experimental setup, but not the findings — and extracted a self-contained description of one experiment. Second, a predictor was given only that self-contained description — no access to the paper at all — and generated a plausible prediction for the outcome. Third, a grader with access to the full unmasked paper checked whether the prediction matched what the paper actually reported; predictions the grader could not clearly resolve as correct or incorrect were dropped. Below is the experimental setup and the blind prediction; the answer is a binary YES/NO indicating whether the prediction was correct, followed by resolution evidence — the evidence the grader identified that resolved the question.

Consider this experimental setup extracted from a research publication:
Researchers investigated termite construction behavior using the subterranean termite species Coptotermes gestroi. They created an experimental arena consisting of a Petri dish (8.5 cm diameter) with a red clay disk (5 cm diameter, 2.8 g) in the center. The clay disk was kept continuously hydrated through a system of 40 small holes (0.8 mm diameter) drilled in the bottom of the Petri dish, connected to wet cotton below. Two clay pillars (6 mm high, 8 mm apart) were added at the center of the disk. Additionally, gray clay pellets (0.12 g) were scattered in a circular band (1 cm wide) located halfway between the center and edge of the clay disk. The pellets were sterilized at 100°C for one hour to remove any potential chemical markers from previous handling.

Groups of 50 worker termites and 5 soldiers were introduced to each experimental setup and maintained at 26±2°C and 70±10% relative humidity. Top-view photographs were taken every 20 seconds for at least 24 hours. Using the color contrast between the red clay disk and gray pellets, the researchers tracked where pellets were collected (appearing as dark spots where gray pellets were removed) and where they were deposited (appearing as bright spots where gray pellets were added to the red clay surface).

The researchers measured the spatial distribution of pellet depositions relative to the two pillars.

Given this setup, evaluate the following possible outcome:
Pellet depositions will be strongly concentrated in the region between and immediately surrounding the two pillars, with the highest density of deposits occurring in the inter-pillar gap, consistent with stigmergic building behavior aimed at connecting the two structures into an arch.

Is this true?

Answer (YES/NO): NO